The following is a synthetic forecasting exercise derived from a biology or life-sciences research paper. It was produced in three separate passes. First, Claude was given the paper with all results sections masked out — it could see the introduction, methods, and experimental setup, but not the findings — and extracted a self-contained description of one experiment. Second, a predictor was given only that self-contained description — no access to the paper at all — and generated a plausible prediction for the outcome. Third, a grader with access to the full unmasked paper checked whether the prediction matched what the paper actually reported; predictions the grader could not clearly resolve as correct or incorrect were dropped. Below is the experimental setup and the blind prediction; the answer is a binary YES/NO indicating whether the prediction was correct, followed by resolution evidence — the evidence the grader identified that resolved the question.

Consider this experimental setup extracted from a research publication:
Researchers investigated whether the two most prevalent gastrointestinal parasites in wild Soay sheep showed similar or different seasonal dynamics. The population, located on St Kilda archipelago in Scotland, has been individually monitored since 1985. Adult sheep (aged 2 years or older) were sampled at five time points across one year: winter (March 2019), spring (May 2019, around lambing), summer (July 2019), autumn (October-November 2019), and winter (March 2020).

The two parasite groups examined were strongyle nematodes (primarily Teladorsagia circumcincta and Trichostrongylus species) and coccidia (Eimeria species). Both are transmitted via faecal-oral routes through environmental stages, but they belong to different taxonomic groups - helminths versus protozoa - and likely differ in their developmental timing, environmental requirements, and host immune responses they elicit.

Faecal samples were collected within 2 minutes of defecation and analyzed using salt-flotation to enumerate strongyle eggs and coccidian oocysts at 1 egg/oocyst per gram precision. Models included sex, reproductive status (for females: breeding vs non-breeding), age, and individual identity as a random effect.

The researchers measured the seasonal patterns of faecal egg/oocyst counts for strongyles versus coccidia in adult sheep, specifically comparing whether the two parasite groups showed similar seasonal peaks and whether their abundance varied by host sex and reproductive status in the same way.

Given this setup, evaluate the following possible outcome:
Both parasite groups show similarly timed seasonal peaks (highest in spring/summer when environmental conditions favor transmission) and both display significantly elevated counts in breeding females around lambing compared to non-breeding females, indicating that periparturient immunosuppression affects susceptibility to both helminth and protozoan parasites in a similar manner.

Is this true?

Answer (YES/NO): NO